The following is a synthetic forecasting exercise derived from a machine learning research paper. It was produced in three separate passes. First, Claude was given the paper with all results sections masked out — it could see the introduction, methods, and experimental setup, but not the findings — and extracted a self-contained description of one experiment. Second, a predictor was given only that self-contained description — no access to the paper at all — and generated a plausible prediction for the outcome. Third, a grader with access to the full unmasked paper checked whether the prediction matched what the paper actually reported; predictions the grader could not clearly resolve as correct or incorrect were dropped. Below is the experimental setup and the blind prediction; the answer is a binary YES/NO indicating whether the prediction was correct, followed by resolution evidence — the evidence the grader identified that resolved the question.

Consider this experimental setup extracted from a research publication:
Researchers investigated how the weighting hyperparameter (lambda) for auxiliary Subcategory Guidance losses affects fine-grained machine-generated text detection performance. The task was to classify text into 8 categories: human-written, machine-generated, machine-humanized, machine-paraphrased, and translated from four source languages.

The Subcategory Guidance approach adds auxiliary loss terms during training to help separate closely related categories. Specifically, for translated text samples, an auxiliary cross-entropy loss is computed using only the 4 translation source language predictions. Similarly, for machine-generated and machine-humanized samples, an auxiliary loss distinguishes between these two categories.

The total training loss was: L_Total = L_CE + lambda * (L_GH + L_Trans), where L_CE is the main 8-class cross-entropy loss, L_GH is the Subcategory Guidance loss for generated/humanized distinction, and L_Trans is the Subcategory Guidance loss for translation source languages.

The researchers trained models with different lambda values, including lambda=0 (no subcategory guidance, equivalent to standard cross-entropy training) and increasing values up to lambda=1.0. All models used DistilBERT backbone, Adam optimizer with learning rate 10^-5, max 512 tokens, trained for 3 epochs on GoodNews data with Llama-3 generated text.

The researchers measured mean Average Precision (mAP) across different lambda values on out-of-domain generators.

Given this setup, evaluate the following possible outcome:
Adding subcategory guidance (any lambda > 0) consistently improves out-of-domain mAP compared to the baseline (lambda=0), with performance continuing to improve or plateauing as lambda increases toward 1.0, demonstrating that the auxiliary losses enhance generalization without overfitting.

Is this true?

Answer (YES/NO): NO